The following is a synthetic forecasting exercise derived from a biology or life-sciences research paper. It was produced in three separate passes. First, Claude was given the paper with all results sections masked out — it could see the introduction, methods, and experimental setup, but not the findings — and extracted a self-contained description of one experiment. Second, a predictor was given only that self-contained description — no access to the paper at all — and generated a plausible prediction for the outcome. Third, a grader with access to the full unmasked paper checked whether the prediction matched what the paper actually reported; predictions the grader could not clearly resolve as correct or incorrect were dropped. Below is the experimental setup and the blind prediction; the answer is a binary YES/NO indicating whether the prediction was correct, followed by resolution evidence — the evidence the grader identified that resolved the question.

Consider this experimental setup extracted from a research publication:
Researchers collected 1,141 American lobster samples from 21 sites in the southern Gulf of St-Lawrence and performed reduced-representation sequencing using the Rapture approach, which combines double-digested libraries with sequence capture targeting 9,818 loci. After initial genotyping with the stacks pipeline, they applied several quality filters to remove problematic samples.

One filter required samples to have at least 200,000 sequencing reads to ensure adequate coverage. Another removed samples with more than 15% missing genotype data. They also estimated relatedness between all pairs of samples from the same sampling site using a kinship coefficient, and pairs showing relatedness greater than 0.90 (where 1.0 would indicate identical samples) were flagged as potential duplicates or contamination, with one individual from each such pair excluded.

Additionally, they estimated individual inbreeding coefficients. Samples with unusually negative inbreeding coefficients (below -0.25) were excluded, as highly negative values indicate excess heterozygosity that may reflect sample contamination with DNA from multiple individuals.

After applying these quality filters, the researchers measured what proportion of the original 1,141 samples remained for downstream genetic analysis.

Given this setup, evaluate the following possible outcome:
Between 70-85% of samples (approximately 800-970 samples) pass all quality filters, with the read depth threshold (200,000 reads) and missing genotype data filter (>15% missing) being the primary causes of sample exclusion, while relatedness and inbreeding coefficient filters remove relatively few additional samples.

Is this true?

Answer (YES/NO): NO